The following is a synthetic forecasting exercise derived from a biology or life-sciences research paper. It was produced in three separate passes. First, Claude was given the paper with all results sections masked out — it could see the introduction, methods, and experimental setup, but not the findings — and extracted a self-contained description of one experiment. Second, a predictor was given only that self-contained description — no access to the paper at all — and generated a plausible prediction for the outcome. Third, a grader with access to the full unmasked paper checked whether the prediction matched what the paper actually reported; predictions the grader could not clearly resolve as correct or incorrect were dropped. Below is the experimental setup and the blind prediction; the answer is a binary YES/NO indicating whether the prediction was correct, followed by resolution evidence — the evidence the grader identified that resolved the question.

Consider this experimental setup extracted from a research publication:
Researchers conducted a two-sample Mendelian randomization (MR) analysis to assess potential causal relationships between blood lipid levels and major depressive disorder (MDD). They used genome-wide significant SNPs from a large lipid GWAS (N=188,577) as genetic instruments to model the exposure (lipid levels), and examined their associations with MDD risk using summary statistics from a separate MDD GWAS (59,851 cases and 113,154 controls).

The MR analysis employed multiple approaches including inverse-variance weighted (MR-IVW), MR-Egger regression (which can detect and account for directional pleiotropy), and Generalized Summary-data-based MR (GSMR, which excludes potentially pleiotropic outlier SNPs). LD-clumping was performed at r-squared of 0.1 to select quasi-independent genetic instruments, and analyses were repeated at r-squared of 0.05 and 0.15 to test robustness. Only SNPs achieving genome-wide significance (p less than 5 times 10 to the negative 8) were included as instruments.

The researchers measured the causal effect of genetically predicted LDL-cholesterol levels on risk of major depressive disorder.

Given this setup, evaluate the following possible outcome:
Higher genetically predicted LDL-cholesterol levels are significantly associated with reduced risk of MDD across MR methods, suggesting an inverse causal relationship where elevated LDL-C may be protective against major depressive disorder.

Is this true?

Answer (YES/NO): YES